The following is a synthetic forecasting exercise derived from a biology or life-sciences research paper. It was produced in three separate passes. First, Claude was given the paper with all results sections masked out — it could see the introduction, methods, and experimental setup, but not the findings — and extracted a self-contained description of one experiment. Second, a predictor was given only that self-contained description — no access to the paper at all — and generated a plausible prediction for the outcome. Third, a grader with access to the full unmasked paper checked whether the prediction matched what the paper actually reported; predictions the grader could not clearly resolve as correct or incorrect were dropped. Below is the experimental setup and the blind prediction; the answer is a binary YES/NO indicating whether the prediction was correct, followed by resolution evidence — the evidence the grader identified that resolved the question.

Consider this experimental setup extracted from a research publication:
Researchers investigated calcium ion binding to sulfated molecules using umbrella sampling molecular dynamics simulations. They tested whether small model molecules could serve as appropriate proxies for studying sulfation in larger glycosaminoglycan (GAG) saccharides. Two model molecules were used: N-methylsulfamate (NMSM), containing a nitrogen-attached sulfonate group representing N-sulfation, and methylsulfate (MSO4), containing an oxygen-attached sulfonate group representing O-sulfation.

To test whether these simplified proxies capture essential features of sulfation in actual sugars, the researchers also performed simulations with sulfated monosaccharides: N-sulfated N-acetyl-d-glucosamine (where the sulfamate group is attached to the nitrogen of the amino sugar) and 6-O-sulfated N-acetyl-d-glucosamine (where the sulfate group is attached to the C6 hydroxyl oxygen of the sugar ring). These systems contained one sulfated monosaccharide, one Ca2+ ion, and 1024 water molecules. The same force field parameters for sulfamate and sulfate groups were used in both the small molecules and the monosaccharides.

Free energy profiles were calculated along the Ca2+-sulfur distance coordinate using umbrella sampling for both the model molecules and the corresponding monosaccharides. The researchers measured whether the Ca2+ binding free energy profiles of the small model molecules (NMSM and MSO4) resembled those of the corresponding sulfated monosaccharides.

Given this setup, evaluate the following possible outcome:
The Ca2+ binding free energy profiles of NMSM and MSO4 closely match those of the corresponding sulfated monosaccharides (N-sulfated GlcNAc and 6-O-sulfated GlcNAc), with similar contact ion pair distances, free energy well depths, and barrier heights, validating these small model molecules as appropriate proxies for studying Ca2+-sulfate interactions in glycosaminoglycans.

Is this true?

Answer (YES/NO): YES